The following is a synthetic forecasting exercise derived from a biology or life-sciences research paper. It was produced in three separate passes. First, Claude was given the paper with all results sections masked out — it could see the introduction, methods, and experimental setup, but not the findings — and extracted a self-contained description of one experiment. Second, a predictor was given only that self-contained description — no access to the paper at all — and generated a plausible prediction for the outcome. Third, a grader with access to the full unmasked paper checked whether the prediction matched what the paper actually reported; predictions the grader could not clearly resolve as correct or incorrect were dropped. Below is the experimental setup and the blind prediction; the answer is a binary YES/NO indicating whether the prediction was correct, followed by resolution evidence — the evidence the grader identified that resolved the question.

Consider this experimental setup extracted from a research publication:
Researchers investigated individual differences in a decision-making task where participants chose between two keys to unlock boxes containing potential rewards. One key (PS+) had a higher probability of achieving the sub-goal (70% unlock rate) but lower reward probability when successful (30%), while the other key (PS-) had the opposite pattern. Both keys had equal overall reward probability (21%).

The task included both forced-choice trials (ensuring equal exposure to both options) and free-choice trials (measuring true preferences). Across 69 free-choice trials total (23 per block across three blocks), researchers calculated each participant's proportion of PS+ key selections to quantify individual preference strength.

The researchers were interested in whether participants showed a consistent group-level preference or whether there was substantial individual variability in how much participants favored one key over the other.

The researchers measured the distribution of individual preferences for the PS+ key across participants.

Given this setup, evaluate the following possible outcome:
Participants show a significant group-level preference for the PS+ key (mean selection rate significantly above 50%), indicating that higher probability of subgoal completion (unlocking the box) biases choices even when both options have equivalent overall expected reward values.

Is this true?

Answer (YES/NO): YES